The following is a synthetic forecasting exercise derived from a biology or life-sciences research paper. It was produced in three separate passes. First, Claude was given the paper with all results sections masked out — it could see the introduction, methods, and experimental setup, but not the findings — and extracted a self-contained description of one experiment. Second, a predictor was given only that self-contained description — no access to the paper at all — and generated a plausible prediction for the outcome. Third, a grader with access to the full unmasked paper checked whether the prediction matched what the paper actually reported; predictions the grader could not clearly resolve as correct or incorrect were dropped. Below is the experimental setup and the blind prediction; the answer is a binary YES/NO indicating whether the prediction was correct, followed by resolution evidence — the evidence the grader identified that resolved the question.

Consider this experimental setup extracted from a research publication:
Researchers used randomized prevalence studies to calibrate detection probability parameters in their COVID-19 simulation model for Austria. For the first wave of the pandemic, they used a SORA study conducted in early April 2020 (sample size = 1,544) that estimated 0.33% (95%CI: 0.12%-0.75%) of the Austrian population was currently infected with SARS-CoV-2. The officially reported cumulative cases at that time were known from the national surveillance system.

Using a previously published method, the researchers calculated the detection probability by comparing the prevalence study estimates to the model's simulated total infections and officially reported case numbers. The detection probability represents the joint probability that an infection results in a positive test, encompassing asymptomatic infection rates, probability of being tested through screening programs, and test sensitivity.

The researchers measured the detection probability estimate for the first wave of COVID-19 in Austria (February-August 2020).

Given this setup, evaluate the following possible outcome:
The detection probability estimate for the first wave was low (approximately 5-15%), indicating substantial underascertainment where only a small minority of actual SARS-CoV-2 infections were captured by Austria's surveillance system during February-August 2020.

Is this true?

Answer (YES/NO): YES